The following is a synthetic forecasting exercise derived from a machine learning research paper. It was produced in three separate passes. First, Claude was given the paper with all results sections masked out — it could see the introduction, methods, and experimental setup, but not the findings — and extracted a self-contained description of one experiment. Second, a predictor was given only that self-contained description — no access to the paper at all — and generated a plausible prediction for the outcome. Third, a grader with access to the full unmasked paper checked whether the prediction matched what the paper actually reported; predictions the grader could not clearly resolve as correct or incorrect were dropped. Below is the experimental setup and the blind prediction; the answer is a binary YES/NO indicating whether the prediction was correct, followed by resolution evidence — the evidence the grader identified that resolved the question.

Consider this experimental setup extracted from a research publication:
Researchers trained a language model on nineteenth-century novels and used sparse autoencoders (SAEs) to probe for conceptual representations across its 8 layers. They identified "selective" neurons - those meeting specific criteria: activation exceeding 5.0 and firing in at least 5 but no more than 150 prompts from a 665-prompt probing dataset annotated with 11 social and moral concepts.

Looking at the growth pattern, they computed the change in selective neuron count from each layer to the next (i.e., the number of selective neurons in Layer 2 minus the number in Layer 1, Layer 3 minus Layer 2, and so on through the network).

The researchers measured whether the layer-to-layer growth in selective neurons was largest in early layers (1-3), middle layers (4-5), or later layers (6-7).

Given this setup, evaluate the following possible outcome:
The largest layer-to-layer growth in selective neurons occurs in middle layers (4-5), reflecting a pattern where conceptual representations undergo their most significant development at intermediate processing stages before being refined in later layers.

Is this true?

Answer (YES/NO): NO